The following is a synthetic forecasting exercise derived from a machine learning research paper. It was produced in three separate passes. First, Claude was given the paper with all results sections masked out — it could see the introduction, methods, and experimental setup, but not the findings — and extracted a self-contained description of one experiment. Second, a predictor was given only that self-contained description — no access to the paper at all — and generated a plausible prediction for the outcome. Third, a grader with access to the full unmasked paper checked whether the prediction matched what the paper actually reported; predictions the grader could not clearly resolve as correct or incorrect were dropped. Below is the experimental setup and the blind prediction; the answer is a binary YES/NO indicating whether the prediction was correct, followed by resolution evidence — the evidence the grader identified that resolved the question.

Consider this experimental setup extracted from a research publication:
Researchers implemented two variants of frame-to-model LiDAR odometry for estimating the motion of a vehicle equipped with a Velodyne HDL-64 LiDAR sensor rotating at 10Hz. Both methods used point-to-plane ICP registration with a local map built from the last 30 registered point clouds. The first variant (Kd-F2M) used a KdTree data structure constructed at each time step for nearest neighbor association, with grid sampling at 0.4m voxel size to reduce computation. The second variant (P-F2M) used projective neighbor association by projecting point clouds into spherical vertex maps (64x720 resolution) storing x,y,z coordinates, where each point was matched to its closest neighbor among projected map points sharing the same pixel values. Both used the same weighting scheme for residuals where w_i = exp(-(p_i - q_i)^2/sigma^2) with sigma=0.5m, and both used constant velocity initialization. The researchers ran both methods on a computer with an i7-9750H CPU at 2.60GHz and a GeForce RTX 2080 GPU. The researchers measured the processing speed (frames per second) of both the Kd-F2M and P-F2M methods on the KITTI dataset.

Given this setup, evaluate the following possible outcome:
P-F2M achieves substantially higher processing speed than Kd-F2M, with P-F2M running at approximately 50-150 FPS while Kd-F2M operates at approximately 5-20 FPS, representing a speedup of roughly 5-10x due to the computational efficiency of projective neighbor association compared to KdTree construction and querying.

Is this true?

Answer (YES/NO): NO